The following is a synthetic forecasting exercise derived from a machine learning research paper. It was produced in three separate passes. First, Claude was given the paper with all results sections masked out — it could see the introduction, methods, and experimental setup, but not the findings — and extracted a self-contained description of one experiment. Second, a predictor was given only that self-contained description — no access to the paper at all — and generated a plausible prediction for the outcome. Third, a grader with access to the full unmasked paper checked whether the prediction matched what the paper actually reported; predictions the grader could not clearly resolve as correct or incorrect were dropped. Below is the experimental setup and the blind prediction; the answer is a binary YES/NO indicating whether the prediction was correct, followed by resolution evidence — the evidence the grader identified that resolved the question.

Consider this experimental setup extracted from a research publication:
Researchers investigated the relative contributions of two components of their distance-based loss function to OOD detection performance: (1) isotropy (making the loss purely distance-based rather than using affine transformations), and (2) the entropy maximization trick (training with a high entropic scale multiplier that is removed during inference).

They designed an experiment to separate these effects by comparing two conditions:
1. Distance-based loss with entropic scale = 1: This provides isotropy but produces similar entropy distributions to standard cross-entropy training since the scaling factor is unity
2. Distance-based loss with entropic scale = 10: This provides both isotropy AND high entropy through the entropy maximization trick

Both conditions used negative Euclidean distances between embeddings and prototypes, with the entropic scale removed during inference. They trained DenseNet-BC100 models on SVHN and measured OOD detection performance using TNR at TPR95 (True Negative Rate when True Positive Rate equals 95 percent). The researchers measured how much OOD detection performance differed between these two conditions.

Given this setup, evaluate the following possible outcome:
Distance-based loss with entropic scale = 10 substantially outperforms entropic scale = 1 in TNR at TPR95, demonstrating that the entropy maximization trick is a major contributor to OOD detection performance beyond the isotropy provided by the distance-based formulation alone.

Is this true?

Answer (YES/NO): YES